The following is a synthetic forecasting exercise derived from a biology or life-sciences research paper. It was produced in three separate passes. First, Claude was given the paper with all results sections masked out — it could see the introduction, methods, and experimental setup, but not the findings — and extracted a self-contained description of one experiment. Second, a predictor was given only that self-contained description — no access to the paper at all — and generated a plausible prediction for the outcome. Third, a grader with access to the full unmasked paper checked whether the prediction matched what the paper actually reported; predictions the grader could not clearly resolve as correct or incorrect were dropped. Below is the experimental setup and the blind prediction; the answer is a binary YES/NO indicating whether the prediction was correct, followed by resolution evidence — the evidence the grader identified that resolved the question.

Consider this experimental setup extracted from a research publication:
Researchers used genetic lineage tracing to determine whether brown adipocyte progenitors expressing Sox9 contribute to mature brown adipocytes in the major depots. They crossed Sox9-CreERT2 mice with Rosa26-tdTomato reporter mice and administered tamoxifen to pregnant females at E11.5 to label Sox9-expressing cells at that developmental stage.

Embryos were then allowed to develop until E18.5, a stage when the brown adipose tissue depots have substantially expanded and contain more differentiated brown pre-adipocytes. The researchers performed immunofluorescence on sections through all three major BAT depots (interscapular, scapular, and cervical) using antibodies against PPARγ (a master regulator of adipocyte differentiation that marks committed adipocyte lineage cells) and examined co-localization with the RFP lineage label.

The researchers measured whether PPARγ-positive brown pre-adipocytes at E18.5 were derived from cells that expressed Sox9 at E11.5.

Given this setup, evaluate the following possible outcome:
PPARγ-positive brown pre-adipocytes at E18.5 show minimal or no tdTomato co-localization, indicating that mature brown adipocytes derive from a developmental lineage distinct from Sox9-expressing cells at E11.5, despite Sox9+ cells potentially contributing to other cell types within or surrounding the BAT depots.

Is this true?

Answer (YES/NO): NO